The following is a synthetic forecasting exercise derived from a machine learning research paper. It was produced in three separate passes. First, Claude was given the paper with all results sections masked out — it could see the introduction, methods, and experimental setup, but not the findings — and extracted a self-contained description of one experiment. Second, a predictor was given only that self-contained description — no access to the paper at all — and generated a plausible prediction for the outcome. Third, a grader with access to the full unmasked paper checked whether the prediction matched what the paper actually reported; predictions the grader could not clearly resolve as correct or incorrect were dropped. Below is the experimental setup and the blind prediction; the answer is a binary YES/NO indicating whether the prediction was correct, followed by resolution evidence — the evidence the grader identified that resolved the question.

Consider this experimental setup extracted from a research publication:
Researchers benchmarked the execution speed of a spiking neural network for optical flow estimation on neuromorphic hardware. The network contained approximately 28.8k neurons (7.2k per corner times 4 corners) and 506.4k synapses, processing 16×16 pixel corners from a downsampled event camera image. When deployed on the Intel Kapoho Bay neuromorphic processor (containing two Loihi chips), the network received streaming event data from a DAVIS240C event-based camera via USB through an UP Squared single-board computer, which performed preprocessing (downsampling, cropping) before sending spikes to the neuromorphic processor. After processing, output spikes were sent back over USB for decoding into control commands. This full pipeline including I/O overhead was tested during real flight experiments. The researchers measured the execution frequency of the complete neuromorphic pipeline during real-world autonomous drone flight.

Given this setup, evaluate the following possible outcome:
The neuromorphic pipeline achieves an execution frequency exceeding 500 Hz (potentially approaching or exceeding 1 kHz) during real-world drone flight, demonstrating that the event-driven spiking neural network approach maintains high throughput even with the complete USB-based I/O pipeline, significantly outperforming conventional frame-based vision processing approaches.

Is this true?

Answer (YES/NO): NO